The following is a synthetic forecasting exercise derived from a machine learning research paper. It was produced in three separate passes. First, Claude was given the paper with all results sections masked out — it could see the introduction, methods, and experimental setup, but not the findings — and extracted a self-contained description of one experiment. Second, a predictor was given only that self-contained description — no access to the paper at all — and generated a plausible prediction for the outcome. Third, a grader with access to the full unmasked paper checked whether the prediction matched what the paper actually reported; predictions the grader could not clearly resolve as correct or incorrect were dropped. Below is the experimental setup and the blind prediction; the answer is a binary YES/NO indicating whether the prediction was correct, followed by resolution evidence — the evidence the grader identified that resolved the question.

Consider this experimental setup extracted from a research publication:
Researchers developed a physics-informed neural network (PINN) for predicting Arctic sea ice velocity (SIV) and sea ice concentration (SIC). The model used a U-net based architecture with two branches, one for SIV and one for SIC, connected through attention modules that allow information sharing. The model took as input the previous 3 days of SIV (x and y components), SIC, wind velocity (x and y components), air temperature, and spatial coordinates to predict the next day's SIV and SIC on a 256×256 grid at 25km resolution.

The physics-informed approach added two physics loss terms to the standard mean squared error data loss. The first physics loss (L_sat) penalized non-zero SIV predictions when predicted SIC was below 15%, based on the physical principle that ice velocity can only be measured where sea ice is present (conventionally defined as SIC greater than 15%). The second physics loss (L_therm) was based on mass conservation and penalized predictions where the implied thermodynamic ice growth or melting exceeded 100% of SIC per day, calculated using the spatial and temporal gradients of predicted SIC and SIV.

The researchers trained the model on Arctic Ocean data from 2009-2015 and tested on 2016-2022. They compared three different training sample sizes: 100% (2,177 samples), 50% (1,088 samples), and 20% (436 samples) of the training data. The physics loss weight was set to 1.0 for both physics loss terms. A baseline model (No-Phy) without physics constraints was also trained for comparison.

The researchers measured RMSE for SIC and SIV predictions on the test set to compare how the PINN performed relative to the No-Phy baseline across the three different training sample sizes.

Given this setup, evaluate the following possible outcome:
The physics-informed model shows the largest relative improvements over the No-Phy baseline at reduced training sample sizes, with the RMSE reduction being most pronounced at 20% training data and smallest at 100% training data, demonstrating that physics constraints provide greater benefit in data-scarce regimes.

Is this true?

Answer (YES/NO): NO